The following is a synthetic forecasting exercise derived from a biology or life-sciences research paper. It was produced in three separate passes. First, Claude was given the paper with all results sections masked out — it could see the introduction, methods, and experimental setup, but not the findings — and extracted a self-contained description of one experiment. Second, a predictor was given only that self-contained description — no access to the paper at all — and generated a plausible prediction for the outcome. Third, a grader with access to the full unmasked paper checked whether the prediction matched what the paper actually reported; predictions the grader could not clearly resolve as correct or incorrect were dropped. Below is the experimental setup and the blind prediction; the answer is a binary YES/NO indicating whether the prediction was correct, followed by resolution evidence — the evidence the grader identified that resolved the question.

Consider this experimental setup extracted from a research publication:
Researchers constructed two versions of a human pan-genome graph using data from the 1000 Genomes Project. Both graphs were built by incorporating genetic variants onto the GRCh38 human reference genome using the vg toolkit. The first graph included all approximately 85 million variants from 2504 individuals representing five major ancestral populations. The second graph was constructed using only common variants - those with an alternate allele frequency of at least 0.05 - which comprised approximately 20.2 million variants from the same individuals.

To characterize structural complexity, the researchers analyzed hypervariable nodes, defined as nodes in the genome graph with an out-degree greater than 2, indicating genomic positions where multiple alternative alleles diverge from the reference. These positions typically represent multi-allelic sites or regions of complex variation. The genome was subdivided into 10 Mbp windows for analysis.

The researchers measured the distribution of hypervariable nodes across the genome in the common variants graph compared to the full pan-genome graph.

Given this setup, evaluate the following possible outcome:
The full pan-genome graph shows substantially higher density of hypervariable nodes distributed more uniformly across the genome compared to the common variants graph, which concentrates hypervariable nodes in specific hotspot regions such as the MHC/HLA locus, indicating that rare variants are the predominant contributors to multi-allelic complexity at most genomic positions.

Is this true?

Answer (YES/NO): NO